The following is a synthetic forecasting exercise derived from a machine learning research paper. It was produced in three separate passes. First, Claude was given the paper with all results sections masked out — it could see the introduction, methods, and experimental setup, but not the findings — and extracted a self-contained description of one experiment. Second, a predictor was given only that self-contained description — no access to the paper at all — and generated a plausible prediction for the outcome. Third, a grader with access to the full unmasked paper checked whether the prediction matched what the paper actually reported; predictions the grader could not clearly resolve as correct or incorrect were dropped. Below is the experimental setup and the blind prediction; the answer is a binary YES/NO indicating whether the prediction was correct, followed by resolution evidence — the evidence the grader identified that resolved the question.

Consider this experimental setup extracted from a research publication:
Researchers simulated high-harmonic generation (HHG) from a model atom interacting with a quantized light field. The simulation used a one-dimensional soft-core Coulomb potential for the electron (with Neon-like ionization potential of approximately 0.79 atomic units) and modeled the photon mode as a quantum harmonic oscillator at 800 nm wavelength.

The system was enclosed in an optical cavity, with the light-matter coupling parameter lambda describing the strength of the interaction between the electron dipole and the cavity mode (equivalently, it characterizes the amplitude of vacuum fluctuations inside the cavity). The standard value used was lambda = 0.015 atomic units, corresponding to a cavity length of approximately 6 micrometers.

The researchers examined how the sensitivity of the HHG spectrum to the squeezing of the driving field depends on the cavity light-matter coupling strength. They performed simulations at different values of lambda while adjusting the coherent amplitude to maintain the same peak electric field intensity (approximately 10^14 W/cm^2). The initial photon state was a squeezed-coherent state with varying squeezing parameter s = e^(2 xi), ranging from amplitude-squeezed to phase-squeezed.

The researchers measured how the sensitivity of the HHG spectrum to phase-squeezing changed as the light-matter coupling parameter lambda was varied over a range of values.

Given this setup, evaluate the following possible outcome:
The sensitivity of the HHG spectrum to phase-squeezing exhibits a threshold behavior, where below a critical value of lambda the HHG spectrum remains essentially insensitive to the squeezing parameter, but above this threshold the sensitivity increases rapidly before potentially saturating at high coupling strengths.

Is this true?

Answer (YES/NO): NO